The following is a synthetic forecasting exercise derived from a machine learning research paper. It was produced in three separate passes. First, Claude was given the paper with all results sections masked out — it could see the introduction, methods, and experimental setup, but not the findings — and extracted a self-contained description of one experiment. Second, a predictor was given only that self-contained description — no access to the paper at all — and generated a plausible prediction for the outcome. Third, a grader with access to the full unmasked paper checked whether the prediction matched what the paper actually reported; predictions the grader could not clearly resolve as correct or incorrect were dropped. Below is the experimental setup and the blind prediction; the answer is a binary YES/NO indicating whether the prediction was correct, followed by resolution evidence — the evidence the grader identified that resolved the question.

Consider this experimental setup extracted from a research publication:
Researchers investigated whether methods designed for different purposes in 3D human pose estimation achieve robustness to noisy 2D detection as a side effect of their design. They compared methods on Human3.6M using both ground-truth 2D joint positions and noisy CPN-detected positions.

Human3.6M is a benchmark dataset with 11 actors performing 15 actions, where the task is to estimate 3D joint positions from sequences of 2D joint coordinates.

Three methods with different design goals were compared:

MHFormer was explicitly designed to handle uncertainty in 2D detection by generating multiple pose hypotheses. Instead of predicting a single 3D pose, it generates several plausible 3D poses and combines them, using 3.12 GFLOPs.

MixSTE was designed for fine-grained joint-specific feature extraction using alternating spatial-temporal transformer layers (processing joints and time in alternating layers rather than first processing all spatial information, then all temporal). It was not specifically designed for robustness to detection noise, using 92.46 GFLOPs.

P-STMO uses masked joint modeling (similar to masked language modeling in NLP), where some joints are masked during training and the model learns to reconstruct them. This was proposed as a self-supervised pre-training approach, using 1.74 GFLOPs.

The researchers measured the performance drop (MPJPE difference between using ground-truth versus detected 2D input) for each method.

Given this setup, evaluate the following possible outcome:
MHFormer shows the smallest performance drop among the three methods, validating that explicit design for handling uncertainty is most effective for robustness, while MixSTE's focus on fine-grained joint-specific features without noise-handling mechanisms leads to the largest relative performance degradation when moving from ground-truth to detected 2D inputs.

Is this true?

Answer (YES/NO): YES